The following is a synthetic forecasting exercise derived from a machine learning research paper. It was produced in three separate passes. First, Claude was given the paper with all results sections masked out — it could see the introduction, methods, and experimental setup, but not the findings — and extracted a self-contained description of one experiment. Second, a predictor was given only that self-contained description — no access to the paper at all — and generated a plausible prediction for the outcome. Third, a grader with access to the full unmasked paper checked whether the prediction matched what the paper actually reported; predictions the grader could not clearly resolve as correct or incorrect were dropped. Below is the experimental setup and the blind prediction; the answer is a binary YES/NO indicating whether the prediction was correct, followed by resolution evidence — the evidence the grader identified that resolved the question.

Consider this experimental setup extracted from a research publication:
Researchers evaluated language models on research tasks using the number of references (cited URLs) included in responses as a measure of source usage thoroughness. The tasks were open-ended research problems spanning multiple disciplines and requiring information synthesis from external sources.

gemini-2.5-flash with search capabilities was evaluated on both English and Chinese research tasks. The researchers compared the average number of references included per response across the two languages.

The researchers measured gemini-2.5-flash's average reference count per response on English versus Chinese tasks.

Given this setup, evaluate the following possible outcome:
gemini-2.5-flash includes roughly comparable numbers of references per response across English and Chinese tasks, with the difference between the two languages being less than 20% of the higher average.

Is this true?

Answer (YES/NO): YES